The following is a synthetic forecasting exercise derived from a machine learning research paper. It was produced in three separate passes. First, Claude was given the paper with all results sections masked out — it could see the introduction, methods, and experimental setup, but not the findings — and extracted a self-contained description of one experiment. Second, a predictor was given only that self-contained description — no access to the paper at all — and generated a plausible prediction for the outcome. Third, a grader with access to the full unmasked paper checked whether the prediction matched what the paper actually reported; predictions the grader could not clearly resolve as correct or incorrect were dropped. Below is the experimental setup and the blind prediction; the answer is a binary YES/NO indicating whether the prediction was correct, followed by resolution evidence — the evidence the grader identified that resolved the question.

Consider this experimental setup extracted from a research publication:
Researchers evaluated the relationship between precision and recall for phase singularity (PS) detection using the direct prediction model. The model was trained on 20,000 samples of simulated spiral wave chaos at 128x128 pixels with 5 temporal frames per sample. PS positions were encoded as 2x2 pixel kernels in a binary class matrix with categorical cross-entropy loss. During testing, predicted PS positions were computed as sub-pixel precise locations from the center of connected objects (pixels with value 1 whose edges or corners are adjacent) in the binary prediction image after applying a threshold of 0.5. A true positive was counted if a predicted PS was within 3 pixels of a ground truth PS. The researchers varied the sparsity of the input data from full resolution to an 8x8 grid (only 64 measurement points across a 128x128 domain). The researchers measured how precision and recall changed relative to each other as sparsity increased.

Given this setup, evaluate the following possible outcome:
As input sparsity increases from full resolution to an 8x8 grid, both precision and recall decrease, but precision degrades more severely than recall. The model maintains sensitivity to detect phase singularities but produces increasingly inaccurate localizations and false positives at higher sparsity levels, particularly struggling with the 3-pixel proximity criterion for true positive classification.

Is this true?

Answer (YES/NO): NO